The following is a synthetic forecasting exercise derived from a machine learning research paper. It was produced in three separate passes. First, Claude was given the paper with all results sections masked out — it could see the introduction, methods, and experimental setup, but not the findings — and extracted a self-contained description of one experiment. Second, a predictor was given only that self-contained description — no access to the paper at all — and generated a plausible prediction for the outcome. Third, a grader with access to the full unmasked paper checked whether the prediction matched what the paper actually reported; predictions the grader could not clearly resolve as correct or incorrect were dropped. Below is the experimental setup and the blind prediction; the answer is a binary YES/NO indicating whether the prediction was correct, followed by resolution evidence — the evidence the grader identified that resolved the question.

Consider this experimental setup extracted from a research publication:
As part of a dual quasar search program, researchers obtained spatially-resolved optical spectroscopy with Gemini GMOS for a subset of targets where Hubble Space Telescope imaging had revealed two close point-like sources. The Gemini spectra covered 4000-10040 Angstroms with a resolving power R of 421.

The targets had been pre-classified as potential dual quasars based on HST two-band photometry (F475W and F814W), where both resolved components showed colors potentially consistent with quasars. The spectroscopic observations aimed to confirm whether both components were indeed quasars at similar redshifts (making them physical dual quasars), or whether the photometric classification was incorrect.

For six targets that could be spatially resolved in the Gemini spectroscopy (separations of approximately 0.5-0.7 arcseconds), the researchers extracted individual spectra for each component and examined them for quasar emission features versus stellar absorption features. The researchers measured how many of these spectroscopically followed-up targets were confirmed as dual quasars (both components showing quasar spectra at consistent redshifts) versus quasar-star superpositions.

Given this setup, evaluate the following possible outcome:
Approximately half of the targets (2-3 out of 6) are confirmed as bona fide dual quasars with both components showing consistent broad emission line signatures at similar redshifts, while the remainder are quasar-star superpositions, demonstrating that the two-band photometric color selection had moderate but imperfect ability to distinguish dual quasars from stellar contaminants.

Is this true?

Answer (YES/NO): NO